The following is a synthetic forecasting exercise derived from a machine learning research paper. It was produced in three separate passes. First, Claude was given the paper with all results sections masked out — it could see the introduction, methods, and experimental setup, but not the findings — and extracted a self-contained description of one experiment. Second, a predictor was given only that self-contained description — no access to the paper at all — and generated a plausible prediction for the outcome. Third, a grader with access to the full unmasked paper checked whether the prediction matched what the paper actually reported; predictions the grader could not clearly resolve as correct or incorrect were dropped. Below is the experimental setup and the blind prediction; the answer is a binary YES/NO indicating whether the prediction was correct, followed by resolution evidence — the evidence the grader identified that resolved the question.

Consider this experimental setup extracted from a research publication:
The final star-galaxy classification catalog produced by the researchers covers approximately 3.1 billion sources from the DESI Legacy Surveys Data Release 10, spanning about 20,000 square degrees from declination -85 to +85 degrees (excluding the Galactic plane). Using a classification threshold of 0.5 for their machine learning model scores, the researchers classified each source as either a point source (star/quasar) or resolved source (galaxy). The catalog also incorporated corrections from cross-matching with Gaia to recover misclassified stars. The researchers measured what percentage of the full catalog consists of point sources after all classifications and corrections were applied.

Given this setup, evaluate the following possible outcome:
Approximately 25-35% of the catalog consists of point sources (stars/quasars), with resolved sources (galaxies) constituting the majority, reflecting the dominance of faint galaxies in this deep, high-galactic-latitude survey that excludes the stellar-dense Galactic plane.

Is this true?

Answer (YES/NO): NO